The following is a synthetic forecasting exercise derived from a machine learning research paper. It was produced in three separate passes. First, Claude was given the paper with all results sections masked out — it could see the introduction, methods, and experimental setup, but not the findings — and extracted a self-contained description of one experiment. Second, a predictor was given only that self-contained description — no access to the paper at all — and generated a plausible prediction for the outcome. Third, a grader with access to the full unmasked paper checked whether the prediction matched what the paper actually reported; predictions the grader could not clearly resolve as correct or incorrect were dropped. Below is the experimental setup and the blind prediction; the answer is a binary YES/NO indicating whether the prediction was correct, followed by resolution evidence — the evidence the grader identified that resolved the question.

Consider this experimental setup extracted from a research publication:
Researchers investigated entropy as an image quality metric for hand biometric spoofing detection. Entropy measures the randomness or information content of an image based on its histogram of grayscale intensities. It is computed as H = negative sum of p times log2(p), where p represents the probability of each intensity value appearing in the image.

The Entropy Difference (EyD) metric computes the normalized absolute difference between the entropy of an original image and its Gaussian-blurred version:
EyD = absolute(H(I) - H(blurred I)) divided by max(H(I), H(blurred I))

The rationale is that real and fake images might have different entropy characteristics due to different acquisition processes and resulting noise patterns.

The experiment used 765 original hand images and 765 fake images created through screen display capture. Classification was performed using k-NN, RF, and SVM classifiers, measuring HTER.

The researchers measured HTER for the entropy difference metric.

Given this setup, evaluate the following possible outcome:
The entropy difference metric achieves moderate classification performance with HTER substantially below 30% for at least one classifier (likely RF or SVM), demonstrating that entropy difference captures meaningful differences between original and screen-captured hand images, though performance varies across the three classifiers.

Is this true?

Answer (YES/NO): NO